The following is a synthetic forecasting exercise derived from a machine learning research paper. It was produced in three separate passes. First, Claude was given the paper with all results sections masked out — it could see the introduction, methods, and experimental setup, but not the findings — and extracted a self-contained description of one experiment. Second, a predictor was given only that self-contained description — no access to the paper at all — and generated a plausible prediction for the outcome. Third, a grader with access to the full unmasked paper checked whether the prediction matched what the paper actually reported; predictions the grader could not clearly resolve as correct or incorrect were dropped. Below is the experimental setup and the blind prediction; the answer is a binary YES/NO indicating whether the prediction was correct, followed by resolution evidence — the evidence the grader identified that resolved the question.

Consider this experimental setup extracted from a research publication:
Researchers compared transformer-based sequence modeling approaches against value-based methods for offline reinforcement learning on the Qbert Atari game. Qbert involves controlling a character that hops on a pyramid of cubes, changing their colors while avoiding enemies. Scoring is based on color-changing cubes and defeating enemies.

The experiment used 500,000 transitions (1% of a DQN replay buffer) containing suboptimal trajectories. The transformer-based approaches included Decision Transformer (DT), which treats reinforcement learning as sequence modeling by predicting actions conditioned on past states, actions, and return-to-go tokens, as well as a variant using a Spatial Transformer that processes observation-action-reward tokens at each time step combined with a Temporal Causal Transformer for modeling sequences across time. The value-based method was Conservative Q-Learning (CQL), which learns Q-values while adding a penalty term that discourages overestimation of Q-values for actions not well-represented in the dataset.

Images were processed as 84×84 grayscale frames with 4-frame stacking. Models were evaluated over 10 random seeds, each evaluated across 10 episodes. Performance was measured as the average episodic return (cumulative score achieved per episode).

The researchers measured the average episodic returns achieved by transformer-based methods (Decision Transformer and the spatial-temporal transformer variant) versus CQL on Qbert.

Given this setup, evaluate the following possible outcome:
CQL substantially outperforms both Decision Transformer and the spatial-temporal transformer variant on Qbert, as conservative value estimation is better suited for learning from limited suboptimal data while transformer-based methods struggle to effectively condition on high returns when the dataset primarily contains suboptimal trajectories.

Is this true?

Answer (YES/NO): YES